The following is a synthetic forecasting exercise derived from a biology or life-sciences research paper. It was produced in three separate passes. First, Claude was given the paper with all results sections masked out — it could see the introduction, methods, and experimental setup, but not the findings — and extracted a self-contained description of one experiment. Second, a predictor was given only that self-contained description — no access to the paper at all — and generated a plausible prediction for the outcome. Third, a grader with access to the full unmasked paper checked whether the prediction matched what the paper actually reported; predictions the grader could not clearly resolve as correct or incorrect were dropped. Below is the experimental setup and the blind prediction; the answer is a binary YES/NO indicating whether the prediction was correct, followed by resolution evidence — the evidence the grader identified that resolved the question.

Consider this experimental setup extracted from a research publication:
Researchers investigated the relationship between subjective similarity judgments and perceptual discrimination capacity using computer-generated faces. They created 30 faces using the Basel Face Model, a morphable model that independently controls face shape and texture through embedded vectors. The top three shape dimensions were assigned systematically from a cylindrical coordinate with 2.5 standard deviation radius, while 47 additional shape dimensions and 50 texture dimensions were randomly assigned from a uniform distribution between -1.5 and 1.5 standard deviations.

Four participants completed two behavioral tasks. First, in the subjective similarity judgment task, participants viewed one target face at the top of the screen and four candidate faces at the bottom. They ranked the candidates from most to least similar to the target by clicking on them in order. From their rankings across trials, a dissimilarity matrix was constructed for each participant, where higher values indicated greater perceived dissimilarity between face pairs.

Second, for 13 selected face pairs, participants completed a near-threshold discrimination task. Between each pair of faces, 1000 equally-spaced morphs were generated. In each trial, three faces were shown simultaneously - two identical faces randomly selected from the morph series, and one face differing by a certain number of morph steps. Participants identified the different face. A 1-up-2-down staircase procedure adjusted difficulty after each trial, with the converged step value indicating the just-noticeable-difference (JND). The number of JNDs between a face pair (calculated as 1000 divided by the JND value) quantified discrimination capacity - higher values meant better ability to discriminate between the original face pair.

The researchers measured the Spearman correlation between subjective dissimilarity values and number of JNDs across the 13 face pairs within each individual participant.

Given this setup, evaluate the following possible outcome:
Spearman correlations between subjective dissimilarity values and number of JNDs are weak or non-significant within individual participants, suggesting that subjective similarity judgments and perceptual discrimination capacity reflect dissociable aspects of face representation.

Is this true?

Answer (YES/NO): NO